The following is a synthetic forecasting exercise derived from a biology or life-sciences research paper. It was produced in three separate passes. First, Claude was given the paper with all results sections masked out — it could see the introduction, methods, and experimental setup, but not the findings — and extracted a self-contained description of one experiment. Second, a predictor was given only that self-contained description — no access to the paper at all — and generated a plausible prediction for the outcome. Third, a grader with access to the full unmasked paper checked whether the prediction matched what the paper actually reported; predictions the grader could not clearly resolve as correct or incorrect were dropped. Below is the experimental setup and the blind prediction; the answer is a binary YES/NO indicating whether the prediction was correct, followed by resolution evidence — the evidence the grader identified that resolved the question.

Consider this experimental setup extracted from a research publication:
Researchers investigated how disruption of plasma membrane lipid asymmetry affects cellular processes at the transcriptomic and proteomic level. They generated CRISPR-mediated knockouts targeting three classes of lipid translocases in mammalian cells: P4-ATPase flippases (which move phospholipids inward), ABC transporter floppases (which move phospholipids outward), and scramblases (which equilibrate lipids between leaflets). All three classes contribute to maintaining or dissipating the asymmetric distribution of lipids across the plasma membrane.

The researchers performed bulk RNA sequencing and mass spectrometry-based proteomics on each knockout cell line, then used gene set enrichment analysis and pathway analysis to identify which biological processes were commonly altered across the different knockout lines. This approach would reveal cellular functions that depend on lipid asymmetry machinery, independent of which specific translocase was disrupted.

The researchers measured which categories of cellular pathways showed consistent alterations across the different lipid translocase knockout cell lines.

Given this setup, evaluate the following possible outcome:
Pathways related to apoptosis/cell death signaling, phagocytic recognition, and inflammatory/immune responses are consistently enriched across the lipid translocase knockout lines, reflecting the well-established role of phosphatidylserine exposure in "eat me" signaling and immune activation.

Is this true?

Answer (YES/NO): NO